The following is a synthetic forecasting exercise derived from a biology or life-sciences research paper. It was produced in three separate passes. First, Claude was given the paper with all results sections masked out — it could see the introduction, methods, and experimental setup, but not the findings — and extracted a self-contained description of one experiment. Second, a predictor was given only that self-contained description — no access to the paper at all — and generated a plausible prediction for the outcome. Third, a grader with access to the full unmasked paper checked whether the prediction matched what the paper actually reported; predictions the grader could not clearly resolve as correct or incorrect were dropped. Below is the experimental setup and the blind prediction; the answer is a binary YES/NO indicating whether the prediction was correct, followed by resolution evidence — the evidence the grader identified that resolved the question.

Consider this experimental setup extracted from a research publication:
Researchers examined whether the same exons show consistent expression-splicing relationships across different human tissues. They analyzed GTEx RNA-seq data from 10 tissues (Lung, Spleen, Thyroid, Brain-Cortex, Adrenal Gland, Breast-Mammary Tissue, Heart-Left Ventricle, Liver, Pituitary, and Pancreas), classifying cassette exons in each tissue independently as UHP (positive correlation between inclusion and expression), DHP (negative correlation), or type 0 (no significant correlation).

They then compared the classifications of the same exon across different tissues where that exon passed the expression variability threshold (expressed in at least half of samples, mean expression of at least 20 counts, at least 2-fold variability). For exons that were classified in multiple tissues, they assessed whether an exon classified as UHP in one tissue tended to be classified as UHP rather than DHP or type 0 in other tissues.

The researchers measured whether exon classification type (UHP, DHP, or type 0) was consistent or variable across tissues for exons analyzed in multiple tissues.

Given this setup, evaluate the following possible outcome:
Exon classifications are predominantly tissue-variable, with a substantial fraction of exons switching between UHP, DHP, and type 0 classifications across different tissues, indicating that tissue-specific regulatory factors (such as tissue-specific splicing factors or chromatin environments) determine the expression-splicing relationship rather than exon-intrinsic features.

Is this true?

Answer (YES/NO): NO